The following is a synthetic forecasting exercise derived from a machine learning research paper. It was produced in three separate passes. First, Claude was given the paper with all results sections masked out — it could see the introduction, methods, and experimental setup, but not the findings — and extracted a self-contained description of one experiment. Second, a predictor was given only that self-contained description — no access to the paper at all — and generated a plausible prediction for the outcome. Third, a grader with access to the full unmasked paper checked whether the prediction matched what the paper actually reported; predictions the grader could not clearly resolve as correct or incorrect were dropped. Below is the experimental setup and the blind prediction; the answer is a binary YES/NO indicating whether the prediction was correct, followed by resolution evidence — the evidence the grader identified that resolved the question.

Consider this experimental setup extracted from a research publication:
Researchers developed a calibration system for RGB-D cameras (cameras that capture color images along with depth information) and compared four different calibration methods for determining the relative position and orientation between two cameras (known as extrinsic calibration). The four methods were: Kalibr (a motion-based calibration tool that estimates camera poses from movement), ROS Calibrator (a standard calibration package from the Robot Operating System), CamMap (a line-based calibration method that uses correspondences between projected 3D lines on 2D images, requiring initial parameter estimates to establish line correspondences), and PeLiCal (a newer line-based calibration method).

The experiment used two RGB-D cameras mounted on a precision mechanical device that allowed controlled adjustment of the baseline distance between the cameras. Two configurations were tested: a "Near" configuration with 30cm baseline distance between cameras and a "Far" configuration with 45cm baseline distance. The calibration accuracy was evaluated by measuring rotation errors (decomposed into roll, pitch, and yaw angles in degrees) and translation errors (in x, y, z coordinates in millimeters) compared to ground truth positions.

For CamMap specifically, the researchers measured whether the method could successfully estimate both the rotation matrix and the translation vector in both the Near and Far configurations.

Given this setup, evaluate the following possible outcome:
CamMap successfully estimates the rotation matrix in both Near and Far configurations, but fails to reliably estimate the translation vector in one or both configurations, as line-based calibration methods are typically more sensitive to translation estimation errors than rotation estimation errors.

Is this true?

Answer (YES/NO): YES